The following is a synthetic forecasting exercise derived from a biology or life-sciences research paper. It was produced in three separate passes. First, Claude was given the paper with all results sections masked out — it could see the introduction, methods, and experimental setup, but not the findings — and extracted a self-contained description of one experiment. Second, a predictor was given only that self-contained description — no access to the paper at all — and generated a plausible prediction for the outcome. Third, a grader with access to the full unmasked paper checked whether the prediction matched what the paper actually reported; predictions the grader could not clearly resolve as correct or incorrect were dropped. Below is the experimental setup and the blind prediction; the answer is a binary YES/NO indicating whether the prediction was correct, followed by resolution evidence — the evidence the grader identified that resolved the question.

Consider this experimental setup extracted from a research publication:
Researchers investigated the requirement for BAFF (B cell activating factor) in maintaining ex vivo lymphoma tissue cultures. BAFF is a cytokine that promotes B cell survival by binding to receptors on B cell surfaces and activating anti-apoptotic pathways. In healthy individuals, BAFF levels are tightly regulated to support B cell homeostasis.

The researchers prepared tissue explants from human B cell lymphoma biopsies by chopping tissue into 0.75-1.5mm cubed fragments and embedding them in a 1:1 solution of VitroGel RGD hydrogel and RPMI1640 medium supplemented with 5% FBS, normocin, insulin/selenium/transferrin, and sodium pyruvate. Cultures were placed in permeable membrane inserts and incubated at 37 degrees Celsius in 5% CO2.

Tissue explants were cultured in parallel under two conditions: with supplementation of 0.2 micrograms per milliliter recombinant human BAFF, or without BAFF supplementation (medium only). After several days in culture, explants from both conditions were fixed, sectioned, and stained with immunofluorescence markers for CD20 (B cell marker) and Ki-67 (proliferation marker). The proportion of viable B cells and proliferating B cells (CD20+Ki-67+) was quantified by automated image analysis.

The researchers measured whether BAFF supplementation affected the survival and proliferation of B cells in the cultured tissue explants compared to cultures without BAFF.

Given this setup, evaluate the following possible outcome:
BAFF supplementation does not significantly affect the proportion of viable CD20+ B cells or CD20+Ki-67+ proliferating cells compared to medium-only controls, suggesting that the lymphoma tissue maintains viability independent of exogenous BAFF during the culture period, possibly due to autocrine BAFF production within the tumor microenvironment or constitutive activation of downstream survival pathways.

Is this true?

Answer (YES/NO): NO